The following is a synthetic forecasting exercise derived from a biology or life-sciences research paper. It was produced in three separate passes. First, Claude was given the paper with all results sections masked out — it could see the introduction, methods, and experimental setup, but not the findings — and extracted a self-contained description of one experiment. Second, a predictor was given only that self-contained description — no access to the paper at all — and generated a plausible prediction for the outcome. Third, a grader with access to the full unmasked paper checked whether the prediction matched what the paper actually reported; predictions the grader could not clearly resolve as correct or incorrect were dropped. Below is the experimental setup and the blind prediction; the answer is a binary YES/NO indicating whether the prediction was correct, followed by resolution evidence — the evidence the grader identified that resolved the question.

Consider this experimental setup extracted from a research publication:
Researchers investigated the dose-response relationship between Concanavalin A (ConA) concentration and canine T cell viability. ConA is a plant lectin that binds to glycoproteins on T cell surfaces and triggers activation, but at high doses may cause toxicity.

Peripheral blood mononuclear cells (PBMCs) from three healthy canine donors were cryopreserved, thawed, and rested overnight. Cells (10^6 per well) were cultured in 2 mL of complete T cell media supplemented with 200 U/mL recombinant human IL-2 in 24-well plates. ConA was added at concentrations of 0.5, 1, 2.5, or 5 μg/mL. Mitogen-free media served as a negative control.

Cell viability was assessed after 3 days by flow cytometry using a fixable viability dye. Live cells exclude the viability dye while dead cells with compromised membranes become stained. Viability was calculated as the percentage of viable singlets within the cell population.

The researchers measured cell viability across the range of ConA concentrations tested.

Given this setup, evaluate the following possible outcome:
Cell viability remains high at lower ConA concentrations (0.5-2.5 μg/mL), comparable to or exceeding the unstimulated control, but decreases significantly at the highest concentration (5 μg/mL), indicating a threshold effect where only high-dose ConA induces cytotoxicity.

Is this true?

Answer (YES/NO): NO